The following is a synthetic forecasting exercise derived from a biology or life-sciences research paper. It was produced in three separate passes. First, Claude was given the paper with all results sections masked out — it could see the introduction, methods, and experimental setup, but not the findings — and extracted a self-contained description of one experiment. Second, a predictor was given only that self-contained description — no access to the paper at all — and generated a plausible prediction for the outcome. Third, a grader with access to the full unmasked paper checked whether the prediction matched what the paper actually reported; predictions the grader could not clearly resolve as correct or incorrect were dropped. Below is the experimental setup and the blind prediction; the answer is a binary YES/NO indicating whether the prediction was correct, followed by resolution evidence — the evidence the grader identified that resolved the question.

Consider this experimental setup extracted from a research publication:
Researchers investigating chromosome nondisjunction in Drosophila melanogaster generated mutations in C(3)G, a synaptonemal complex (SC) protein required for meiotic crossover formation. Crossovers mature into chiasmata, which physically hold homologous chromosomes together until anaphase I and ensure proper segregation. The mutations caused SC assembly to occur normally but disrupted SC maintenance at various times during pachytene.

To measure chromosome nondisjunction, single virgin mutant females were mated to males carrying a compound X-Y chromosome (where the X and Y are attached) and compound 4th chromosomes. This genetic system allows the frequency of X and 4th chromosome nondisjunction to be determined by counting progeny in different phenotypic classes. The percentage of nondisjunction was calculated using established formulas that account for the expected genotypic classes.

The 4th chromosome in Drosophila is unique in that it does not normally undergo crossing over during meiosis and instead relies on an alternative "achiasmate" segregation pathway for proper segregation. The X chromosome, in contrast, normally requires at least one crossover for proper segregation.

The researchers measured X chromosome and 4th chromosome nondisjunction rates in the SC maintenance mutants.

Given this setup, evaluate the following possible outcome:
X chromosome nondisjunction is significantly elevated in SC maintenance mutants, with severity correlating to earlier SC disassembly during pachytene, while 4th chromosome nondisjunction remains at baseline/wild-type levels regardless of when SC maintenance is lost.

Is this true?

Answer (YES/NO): NO